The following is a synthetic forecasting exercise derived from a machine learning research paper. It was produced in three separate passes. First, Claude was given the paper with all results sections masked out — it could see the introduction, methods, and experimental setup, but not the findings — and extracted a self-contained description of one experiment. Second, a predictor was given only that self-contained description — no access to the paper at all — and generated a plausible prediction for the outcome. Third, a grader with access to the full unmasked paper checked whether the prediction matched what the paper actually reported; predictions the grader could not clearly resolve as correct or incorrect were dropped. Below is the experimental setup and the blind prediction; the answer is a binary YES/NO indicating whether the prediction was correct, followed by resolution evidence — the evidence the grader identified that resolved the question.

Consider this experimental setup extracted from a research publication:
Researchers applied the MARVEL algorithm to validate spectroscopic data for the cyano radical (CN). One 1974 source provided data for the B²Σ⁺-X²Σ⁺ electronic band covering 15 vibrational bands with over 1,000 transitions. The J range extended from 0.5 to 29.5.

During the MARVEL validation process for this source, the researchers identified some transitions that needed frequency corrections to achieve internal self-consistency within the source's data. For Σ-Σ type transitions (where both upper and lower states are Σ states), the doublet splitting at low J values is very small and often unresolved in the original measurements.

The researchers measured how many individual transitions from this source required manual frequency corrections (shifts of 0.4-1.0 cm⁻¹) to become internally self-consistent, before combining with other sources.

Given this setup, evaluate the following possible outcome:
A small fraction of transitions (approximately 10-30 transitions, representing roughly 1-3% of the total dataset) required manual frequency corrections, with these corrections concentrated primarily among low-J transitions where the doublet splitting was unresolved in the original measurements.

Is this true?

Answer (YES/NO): NO